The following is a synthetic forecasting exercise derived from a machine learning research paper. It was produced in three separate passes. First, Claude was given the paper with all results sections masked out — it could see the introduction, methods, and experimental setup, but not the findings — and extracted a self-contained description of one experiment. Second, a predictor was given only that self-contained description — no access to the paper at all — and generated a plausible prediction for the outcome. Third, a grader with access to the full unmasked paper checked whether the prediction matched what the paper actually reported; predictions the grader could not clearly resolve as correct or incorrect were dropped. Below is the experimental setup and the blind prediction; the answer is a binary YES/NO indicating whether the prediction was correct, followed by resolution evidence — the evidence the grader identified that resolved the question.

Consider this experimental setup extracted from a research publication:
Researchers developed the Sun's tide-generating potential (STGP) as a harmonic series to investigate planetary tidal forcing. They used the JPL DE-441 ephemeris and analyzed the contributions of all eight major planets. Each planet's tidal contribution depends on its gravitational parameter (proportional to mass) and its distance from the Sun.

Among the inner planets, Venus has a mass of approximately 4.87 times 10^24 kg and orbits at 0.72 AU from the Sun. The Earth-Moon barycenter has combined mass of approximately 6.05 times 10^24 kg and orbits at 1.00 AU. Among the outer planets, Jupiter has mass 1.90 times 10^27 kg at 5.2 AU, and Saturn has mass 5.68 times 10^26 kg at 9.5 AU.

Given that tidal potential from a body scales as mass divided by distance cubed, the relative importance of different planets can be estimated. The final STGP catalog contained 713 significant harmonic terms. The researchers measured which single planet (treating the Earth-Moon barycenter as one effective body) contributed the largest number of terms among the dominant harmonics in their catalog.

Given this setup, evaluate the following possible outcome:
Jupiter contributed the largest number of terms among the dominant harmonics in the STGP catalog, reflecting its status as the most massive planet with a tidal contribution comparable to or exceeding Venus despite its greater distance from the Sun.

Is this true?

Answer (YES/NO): YES